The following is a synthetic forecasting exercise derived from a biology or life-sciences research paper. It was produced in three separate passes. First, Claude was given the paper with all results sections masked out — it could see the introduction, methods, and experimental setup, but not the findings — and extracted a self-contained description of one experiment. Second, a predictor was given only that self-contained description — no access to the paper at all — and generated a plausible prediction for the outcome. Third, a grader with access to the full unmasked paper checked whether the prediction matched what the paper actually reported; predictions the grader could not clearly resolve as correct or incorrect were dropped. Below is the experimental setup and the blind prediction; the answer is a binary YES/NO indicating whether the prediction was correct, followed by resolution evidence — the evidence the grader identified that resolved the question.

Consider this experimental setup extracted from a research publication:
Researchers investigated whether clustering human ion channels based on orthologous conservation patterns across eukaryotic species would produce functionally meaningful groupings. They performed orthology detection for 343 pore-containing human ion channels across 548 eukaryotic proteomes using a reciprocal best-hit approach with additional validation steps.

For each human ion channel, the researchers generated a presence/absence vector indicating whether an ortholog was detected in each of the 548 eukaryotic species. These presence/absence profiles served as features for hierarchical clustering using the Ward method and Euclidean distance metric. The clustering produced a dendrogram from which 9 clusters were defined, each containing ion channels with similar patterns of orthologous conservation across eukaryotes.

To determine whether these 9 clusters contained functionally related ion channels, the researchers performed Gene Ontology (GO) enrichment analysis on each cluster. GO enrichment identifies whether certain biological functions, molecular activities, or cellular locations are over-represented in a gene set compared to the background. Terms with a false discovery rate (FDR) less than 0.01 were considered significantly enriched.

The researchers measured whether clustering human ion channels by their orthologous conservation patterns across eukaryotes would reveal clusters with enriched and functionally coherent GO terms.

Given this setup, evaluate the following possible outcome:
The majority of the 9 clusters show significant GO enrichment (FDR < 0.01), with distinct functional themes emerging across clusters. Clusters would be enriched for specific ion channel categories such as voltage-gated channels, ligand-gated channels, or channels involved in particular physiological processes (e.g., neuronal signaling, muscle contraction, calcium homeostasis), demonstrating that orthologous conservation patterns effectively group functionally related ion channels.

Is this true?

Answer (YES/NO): YES